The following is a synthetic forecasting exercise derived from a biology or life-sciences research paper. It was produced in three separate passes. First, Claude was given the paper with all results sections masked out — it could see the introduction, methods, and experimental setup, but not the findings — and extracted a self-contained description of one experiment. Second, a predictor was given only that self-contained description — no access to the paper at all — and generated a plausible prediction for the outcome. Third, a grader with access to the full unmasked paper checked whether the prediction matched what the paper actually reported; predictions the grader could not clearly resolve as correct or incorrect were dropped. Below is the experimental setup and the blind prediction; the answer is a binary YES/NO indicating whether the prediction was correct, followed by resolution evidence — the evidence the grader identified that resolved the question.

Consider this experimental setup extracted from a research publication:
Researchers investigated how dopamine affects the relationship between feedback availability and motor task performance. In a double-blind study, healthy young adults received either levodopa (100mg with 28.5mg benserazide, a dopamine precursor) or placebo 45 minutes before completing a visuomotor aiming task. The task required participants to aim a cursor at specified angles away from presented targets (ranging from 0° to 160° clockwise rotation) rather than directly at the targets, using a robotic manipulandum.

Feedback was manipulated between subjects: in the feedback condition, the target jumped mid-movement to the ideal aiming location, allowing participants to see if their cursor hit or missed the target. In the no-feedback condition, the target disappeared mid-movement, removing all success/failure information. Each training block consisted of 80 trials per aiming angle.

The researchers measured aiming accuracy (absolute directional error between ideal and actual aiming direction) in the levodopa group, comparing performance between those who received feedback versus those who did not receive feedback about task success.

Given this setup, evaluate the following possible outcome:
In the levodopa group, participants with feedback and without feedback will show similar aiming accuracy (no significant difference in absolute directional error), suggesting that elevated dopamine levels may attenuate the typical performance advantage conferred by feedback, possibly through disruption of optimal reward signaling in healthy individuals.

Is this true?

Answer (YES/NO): YES